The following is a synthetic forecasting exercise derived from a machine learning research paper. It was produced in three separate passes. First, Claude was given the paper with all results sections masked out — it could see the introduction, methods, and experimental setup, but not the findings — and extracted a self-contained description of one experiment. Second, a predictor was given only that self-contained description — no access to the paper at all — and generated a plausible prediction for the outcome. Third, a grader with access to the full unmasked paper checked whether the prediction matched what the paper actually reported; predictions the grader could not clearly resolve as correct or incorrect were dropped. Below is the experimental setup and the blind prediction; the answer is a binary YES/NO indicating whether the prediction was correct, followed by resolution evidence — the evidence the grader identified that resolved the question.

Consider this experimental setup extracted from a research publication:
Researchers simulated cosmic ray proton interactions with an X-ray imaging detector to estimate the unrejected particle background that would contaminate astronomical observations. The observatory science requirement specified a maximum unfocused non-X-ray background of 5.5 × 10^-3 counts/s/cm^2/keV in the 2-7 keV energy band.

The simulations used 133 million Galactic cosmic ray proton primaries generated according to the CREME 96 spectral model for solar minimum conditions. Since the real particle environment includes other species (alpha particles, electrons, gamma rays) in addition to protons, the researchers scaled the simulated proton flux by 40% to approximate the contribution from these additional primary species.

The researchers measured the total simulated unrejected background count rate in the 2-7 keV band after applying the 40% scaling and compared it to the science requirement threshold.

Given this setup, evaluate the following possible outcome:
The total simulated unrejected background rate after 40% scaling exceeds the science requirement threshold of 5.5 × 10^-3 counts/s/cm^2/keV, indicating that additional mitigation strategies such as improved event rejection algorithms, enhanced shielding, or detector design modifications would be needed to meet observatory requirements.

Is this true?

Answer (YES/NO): YES